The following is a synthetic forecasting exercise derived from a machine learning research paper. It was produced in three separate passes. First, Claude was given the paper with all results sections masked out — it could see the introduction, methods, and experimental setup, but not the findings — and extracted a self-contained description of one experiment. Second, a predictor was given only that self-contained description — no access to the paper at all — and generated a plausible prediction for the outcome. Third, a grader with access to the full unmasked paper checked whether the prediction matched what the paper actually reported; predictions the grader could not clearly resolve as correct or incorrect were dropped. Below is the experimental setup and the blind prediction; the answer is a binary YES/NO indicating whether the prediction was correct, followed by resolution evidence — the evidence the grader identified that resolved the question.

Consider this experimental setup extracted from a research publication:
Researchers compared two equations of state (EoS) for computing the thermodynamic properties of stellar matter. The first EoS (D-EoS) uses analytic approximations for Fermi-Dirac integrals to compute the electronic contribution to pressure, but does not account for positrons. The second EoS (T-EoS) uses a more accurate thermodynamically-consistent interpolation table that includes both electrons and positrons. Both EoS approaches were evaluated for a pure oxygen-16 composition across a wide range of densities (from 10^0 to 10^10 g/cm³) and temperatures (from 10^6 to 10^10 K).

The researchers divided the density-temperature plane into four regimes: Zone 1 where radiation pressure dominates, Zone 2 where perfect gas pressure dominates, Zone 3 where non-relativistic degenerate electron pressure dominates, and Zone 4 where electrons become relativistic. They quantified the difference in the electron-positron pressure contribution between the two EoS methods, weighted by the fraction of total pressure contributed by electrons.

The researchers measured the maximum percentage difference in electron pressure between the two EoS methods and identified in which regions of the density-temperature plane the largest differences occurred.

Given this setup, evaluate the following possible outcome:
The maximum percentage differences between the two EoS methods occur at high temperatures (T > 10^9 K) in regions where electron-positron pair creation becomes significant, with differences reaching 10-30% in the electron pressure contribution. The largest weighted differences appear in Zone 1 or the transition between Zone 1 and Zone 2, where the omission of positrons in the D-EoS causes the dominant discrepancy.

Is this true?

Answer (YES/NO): NO